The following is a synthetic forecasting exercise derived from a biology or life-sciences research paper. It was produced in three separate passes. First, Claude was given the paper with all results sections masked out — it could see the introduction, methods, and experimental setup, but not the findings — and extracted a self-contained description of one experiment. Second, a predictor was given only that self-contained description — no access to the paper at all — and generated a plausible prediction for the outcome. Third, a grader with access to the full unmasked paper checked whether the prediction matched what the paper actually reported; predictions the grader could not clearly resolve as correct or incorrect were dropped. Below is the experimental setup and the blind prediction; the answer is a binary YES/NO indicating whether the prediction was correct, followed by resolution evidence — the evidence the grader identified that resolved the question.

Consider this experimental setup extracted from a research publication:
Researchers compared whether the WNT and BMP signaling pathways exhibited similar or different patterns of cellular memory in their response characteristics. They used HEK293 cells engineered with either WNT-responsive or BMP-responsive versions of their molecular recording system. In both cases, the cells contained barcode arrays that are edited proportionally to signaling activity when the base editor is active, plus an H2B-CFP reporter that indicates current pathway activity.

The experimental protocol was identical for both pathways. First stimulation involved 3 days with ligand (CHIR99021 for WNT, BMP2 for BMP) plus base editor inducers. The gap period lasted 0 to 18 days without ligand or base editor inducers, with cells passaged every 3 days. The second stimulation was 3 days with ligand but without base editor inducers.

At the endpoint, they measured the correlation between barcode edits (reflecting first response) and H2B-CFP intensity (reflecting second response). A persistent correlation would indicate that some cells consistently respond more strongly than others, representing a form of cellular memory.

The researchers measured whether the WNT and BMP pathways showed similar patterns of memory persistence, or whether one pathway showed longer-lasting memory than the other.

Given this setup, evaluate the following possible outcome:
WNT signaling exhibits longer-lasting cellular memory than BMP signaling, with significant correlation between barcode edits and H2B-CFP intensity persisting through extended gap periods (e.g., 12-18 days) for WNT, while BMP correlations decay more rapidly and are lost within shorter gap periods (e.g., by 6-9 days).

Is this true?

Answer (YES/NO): NO